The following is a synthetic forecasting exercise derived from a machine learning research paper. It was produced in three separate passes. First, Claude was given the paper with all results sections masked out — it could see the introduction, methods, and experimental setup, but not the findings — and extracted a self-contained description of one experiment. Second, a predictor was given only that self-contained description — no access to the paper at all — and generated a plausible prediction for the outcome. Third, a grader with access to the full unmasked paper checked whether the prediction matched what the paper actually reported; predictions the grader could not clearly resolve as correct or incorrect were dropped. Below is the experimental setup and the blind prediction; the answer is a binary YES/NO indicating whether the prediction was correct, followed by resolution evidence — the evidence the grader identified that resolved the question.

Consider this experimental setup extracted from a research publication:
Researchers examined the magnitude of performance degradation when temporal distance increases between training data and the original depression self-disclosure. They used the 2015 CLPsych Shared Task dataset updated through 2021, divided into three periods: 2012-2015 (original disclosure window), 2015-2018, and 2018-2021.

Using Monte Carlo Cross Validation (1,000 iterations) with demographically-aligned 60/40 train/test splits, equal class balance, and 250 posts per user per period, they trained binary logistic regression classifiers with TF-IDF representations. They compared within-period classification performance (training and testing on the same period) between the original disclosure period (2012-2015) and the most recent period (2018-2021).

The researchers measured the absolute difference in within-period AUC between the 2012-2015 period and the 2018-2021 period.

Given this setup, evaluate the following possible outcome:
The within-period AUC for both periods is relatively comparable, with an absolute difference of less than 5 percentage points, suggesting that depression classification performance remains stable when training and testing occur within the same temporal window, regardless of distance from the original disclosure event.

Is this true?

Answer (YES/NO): NO